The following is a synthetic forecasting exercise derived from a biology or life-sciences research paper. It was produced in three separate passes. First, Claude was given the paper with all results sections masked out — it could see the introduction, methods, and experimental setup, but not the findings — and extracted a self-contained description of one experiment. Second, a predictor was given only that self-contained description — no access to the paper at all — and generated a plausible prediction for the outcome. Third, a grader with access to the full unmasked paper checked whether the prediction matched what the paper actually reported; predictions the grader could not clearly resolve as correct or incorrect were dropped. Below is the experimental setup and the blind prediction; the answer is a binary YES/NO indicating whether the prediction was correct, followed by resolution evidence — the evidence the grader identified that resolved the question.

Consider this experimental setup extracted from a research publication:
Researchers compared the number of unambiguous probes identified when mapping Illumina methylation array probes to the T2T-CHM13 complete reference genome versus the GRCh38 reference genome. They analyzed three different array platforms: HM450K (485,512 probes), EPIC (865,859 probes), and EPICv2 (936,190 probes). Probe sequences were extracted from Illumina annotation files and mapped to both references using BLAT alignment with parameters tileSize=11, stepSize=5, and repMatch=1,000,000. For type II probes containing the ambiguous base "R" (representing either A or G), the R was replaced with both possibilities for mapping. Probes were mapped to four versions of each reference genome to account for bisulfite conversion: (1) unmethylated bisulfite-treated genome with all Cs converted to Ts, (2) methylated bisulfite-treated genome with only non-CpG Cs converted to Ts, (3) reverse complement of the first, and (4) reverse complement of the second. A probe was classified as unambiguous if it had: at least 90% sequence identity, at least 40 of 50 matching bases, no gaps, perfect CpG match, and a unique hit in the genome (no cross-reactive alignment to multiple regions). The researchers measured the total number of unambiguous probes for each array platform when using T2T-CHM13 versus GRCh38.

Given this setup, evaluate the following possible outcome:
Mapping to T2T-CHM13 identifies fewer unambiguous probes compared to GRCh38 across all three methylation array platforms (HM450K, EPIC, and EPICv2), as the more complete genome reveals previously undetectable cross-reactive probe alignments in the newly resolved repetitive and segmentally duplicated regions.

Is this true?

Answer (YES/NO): YES